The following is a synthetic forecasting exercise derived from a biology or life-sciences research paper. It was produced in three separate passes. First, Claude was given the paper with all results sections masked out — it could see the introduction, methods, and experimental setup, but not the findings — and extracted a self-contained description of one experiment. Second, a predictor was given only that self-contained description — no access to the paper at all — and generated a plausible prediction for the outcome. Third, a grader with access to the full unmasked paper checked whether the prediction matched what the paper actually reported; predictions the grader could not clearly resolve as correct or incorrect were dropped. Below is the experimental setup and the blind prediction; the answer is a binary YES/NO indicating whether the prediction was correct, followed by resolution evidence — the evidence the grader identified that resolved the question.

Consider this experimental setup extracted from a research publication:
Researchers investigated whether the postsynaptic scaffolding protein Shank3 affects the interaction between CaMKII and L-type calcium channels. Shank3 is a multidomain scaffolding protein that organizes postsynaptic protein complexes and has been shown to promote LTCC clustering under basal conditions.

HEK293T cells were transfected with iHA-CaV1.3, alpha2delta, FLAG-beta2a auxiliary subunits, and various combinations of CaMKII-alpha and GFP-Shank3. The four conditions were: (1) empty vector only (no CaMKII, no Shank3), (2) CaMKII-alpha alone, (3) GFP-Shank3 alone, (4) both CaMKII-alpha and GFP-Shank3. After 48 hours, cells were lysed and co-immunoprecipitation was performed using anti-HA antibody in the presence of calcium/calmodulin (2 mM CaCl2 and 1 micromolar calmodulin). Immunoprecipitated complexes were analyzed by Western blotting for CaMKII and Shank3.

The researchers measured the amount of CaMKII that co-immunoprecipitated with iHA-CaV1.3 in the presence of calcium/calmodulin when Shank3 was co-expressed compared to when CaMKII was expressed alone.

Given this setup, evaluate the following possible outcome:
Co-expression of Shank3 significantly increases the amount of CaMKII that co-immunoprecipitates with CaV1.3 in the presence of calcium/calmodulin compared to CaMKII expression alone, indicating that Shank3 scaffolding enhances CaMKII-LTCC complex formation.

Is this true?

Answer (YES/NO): YES